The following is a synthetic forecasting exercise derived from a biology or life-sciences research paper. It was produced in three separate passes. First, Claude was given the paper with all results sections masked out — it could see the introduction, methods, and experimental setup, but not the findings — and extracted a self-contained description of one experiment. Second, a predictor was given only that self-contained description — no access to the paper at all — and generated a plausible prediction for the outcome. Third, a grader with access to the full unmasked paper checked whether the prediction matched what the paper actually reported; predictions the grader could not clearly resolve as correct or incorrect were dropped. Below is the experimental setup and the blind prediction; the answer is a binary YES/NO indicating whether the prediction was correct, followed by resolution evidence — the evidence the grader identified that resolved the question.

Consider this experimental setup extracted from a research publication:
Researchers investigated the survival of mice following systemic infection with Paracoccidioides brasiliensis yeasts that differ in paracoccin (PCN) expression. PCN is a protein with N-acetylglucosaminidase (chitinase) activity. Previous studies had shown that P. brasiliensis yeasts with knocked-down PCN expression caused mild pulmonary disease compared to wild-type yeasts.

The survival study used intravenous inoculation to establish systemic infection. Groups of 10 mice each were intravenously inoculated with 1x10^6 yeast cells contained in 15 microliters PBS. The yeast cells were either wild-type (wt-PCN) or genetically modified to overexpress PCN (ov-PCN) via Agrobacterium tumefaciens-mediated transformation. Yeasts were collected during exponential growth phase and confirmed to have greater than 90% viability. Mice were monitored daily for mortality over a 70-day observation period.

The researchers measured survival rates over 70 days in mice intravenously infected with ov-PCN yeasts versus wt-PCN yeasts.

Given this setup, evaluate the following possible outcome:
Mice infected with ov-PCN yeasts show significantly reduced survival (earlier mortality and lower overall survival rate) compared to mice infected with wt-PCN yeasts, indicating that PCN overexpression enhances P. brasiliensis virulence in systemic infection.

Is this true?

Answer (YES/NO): YES